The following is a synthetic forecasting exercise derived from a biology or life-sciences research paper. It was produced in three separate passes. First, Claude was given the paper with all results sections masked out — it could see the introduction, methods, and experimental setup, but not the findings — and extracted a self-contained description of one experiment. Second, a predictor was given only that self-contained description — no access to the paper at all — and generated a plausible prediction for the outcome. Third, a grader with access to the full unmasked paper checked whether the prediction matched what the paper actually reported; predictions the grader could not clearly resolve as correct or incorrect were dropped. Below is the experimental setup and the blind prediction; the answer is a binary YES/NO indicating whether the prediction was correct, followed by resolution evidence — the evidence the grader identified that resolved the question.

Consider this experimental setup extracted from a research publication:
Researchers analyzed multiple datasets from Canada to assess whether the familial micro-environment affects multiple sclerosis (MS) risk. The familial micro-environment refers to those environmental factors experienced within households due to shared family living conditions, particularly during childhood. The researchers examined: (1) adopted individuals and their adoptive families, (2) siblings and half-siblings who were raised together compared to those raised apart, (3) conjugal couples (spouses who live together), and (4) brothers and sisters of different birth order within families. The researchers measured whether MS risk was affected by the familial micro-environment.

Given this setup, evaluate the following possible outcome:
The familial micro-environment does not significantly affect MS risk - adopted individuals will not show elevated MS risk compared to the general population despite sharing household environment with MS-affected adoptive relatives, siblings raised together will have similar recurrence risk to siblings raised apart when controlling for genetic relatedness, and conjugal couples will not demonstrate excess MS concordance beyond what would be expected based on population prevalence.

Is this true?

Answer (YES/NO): YES